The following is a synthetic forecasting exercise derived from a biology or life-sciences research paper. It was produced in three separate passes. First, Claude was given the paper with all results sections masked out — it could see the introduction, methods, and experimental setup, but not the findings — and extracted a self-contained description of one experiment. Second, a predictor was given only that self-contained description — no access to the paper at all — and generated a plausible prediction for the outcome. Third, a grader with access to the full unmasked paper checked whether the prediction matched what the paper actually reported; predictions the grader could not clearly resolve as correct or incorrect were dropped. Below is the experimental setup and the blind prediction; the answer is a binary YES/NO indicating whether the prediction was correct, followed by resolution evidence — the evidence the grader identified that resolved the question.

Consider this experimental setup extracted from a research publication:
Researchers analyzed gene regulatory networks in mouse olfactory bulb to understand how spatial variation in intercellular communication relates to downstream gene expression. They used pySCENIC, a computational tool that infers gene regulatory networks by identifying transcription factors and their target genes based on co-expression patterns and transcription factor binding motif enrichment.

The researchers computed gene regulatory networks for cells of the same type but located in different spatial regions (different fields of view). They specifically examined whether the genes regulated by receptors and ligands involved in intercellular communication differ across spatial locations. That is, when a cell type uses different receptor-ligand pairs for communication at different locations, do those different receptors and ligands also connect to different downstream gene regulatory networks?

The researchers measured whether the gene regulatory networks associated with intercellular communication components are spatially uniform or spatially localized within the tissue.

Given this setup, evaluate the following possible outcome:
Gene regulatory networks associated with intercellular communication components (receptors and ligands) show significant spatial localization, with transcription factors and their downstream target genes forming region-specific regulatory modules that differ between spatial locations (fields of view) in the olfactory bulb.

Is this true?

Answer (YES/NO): YES